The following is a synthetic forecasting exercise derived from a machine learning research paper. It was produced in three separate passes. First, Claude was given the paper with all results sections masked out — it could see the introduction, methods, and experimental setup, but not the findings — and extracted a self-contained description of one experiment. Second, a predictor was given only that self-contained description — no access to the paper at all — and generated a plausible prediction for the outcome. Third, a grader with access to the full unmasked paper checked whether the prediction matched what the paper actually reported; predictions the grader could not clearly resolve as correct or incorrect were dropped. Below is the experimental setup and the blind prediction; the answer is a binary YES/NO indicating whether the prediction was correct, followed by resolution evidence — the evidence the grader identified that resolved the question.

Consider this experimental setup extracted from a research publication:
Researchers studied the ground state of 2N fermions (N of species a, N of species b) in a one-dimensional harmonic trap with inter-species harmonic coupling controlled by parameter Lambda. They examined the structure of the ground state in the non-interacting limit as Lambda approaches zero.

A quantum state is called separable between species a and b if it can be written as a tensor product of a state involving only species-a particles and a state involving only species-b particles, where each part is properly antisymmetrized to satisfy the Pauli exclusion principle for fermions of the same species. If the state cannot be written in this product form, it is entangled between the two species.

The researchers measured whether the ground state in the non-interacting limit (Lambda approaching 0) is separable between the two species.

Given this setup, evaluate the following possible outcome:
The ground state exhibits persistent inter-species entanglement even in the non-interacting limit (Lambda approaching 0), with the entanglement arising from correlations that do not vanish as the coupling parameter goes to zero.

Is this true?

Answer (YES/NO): NO